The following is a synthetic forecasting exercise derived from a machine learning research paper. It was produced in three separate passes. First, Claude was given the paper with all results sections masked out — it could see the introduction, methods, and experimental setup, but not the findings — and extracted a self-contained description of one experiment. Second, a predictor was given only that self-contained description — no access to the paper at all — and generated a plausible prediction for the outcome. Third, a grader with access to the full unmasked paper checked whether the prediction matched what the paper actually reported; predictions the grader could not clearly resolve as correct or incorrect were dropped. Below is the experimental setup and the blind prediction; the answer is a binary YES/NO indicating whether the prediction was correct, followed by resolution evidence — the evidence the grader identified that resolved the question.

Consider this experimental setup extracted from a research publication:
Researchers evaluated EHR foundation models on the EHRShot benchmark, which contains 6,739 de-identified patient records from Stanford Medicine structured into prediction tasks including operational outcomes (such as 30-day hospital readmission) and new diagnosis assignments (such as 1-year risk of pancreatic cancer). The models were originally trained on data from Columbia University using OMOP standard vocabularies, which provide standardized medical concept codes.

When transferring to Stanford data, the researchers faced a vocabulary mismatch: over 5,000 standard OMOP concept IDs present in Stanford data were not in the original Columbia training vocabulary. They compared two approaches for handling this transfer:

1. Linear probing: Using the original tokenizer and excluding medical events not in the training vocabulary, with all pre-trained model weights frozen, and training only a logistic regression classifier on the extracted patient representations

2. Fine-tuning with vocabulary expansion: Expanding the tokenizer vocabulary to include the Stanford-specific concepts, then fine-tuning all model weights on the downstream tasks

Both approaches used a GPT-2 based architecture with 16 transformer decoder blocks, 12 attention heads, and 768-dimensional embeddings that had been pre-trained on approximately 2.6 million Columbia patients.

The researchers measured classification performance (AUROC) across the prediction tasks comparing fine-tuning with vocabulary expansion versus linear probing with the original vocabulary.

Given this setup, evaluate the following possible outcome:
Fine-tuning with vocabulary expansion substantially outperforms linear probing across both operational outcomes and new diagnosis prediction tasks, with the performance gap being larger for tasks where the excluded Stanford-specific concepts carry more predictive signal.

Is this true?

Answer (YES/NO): NO